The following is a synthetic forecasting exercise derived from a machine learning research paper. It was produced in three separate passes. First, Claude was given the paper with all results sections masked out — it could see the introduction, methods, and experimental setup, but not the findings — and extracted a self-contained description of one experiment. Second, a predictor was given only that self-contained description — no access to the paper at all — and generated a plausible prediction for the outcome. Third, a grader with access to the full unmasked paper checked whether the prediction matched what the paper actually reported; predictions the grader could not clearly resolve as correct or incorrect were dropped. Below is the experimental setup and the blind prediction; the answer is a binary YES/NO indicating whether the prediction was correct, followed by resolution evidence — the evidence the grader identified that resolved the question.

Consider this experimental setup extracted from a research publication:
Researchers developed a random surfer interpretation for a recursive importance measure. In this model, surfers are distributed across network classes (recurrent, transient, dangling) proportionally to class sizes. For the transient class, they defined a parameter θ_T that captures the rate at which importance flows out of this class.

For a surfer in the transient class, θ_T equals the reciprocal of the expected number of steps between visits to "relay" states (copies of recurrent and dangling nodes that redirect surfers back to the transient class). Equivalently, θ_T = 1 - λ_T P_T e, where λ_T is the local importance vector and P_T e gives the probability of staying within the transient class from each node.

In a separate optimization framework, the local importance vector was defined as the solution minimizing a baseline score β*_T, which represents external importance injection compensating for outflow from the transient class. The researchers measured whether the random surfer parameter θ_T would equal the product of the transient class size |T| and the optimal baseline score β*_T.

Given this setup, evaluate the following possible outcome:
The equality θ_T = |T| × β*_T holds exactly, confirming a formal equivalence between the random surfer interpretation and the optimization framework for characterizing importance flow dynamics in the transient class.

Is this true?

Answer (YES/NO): YES